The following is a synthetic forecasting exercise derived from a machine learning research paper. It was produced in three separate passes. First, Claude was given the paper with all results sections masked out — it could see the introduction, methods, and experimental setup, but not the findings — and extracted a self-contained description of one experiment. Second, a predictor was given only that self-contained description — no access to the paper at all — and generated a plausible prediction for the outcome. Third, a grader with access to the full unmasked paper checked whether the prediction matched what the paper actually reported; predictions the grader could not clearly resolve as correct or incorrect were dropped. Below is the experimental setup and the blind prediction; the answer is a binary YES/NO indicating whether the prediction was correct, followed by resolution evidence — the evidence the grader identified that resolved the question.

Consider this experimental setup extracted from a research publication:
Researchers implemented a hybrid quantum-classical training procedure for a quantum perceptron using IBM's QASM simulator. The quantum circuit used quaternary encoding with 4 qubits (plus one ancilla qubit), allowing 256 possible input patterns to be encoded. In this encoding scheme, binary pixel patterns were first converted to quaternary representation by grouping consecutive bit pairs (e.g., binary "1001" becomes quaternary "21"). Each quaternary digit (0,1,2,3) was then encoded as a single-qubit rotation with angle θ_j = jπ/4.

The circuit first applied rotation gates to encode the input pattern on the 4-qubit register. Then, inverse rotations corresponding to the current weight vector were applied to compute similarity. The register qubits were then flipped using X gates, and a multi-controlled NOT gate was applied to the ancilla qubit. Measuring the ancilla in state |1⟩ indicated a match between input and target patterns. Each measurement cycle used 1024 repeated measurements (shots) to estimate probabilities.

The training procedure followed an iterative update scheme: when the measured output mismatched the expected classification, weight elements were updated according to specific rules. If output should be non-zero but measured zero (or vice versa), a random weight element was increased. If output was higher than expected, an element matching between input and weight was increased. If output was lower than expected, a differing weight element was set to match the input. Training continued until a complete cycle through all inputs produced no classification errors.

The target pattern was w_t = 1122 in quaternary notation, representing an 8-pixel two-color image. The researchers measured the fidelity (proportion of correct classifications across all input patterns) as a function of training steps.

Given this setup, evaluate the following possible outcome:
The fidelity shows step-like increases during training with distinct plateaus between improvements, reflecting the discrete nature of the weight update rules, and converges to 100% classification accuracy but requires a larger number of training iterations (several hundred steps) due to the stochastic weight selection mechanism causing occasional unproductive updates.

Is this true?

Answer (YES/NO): NO